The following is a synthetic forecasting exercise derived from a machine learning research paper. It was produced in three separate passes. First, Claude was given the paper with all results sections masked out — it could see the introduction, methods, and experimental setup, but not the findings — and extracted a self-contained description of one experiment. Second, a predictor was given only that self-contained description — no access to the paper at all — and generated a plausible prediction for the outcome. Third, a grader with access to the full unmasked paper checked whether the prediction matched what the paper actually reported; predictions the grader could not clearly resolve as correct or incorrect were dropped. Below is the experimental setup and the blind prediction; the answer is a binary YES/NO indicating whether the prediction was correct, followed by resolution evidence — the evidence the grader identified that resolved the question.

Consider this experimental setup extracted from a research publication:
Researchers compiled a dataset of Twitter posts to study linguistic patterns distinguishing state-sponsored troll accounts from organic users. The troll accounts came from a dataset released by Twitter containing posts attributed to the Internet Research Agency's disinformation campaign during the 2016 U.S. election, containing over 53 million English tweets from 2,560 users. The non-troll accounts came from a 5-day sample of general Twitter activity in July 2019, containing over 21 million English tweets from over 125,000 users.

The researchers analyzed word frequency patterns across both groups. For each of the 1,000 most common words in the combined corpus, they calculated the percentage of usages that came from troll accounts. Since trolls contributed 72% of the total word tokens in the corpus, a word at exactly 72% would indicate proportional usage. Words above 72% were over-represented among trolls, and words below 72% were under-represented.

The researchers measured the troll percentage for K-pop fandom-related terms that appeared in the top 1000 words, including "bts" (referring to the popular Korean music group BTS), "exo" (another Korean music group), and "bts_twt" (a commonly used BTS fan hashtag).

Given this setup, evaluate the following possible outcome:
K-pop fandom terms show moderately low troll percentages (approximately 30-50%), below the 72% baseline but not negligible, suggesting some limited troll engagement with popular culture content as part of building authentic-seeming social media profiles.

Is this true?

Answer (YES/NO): NO